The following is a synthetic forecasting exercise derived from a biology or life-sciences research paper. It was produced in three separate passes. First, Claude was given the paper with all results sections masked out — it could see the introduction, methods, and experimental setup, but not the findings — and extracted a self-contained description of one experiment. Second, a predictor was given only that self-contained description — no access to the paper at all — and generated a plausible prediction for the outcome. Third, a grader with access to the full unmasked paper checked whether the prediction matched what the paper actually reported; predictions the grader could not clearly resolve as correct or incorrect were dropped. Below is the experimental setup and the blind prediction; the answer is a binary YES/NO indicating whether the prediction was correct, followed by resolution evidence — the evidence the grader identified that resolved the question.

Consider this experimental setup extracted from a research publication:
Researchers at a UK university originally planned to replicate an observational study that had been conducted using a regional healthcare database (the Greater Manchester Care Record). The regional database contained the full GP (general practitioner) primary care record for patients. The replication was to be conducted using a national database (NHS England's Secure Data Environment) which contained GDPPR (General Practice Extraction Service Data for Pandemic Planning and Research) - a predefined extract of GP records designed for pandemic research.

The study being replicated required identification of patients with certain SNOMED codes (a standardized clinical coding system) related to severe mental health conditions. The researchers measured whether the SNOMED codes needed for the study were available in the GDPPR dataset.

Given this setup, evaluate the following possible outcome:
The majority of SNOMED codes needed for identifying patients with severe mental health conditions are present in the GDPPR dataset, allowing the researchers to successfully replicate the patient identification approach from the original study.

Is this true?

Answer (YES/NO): NO